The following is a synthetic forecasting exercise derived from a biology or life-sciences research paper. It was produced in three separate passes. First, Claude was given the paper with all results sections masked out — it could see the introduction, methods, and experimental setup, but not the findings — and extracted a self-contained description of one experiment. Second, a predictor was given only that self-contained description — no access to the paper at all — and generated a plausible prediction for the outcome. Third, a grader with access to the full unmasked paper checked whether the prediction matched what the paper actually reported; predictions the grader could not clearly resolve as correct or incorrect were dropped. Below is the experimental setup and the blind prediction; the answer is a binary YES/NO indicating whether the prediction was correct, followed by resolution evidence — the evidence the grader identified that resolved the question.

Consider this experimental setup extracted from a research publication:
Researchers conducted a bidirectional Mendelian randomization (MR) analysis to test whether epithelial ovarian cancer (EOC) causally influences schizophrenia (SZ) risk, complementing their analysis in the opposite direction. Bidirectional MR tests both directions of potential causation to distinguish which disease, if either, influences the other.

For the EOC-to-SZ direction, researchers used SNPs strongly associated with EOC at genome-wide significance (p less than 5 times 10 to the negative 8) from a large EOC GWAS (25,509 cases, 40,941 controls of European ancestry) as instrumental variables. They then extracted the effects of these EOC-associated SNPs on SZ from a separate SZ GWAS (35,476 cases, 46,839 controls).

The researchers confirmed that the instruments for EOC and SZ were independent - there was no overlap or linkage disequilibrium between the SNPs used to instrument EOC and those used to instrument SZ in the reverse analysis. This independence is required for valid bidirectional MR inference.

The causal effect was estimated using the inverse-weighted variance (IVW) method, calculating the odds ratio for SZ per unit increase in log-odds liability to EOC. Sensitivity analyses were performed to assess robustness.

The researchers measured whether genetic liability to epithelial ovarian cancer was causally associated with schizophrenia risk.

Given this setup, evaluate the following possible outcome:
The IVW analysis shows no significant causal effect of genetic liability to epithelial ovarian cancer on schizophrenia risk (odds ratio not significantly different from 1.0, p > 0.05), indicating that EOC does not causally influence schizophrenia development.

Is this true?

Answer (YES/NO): YES